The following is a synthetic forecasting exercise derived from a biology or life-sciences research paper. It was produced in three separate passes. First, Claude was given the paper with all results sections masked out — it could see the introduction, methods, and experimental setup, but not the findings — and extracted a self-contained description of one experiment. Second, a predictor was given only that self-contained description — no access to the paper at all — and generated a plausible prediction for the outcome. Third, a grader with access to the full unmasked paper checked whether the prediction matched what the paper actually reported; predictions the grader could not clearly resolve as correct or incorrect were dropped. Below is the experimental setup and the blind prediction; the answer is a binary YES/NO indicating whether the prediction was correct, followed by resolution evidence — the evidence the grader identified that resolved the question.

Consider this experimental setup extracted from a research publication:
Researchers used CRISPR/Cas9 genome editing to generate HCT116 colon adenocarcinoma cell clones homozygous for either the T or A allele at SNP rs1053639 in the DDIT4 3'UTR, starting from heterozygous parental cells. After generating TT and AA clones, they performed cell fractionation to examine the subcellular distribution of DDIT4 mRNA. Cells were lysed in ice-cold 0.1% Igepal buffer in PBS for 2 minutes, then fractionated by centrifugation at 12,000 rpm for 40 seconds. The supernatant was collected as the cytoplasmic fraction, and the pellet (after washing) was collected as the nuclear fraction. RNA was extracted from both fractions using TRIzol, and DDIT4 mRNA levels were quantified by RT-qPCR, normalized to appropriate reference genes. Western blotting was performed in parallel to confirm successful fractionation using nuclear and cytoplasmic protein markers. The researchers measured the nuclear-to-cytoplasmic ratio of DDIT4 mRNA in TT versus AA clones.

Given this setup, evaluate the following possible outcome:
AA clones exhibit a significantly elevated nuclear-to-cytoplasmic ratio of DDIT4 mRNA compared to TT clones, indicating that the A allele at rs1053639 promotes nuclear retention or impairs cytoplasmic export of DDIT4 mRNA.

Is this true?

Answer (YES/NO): YES